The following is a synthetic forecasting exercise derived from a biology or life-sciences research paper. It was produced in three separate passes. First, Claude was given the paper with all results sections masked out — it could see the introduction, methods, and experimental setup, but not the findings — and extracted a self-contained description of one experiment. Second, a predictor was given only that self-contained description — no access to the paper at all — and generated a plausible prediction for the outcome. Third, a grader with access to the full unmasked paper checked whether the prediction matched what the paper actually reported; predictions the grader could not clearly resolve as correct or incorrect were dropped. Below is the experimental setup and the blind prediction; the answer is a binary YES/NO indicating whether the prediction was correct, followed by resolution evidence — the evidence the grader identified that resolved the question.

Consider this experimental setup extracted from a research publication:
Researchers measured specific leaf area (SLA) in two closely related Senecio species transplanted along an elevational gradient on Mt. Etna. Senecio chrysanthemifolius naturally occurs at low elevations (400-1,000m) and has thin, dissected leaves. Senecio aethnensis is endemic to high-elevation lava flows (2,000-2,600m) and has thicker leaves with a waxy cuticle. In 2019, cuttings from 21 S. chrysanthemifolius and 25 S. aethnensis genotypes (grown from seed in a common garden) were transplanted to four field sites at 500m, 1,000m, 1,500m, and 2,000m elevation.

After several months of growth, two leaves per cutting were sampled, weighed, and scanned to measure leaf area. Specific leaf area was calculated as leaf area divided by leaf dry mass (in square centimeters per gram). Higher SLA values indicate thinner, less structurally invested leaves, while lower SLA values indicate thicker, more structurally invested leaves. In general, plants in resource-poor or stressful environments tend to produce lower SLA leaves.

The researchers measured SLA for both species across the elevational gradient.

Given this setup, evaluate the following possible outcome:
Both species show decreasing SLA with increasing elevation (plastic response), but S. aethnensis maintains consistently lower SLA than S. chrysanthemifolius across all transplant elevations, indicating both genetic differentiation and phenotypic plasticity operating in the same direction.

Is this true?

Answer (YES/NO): NO